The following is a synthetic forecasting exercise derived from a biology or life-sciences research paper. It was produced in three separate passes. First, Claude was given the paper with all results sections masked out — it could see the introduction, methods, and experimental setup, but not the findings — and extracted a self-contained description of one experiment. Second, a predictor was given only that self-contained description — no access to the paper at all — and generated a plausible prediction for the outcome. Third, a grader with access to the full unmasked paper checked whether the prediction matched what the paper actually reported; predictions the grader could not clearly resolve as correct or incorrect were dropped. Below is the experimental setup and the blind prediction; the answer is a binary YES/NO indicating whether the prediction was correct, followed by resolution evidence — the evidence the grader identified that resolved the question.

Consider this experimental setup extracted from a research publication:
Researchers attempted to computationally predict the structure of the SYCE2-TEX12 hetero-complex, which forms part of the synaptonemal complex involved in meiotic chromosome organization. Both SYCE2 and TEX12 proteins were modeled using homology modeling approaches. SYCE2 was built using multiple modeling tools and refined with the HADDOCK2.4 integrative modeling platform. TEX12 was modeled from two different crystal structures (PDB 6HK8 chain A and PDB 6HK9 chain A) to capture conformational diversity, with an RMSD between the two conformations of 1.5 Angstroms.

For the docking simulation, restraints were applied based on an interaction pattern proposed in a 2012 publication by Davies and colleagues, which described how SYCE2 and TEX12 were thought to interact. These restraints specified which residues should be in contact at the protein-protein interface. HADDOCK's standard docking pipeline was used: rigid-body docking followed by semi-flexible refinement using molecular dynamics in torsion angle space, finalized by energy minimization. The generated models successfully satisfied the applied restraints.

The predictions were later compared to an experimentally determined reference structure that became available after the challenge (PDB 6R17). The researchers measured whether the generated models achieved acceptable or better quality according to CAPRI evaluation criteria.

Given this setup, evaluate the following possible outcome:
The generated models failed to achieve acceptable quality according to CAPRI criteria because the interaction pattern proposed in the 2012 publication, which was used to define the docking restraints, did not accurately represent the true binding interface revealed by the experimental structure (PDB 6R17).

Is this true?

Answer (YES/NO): YES